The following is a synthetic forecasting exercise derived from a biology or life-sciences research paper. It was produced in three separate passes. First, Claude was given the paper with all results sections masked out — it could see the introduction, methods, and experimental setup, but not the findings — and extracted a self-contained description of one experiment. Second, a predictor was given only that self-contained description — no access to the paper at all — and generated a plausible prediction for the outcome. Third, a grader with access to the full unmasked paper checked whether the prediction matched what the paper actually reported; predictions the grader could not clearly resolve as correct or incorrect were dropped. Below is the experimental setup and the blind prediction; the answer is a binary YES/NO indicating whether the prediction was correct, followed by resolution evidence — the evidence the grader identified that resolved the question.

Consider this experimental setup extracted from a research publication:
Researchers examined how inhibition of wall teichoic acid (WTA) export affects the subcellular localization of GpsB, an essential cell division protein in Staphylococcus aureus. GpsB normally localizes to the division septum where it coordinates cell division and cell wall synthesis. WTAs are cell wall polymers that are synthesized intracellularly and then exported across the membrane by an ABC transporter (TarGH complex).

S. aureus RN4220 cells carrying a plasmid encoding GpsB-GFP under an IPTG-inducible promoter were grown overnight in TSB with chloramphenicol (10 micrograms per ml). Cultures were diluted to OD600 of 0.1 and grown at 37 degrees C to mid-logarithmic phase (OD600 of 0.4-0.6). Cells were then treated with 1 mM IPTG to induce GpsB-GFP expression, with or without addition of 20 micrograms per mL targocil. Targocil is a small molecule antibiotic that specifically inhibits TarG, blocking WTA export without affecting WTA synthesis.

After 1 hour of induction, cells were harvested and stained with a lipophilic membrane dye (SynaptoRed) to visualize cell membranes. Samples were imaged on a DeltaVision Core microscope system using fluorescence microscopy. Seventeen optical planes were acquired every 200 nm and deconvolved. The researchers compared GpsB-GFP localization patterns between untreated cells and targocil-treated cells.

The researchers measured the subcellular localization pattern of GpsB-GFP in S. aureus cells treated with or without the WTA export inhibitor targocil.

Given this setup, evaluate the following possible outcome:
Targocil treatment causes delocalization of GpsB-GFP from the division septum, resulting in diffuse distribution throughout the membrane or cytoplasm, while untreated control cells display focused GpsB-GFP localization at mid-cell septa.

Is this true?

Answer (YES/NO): NO